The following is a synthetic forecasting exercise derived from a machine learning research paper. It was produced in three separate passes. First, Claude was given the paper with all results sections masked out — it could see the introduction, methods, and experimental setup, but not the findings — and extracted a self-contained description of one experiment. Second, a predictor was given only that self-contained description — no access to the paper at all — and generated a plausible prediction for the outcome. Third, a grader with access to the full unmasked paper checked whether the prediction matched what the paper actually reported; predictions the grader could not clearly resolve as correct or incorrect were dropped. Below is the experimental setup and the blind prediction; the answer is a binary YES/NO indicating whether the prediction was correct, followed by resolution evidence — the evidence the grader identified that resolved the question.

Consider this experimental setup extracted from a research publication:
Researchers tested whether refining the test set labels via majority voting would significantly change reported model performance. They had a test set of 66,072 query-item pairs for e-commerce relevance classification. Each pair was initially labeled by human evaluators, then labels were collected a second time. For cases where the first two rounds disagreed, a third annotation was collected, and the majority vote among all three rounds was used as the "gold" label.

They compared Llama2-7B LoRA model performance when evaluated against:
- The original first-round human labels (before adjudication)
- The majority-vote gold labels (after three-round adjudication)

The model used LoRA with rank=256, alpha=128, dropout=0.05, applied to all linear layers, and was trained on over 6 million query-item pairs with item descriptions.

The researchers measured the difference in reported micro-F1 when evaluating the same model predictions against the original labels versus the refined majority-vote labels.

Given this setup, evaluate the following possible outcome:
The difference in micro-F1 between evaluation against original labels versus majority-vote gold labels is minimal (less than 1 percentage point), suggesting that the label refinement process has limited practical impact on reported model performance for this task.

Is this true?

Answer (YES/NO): NO